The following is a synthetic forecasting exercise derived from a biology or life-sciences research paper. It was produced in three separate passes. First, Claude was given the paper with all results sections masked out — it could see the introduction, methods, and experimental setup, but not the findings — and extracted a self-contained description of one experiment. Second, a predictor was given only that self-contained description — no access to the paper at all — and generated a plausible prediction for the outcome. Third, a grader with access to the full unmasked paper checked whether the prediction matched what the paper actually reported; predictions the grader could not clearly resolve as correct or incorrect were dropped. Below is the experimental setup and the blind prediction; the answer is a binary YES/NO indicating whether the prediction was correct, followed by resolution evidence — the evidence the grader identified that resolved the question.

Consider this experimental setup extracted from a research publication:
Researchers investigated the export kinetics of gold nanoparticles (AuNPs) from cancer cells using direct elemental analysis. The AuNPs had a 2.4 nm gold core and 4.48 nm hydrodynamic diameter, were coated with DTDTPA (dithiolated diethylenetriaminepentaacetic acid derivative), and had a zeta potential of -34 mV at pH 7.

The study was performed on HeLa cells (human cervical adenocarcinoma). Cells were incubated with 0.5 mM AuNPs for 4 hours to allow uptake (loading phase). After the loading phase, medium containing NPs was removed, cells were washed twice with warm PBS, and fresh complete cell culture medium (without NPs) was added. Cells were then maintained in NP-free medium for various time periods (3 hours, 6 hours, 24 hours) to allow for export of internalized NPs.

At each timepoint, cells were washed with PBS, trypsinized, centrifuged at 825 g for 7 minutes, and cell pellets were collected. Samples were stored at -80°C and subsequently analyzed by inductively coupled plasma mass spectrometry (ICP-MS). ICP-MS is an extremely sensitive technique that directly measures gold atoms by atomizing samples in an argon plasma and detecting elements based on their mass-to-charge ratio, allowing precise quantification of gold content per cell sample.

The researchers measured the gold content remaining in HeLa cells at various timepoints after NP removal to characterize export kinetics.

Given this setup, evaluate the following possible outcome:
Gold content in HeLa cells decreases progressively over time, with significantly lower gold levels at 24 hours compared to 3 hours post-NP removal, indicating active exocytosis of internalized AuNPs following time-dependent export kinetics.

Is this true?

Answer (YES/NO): YES